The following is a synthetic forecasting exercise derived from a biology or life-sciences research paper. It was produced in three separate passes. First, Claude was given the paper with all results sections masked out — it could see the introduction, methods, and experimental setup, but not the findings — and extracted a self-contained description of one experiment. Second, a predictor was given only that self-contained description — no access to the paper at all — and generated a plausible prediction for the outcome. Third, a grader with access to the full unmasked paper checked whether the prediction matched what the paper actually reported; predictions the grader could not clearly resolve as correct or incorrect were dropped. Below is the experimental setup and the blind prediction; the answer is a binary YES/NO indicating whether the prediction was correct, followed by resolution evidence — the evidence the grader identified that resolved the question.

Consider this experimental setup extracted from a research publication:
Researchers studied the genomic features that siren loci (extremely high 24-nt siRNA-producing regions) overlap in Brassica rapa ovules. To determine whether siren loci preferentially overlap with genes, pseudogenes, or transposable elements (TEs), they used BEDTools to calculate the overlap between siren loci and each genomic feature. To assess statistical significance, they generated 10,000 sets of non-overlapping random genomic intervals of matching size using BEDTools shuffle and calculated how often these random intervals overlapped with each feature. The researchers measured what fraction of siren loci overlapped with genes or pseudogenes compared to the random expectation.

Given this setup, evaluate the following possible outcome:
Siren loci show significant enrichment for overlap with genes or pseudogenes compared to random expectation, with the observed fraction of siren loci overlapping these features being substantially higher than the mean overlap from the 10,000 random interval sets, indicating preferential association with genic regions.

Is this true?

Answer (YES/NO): YES